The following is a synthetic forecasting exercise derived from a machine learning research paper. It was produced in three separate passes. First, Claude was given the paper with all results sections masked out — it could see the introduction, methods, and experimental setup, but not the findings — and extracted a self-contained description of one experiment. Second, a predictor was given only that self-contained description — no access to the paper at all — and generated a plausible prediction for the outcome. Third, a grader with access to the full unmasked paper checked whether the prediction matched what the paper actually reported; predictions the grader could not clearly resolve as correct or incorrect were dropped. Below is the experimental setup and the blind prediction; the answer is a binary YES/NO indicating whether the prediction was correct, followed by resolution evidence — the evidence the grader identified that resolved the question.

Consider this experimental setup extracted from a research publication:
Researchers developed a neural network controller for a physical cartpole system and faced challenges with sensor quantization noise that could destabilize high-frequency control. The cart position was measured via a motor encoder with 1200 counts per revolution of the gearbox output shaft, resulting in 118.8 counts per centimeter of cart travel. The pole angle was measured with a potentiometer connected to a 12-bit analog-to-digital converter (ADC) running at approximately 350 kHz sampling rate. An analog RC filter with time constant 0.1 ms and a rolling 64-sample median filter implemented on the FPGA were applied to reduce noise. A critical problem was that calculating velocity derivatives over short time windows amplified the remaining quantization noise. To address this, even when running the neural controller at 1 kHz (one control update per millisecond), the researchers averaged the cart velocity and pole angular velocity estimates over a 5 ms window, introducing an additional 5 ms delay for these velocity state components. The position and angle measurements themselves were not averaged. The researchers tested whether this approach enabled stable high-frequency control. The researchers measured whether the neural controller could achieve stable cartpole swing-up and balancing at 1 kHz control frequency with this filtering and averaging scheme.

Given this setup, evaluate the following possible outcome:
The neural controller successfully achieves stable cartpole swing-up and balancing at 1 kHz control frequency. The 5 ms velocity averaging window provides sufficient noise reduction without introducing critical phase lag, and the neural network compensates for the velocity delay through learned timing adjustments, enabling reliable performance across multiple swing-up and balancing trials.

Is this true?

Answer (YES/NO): YES